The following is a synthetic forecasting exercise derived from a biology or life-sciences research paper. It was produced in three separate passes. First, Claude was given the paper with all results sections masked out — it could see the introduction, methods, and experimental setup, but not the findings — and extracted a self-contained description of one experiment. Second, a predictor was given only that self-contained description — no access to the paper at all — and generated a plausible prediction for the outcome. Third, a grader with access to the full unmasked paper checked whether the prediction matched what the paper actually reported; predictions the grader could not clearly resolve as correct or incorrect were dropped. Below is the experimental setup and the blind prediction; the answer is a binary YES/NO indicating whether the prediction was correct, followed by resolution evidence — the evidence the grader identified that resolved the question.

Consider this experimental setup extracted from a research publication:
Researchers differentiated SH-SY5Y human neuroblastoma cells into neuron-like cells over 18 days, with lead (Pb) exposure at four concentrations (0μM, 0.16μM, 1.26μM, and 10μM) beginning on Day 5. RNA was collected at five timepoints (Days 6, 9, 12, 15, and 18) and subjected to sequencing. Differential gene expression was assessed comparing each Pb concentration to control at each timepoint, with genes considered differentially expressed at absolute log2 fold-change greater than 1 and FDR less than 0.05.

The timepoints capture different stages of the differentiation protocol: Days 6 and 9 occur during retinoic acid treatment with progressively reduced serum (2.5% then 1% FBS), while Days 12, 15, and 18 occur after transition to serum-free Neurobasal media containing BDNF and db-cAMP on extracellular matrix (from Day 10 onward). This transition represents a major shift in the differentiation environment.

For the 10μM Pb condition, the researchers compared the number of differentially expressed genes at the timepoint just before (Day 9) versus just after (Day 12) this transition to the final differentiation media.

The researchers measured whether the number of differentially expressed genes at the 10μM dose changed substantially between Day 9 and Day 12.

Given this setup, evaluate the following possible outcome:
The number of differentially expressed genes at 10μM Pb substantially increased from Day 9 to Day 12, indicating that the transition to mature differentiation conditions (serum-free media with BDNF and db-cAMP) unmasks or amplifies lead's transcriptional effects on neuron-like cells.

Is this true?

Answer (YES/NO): NO